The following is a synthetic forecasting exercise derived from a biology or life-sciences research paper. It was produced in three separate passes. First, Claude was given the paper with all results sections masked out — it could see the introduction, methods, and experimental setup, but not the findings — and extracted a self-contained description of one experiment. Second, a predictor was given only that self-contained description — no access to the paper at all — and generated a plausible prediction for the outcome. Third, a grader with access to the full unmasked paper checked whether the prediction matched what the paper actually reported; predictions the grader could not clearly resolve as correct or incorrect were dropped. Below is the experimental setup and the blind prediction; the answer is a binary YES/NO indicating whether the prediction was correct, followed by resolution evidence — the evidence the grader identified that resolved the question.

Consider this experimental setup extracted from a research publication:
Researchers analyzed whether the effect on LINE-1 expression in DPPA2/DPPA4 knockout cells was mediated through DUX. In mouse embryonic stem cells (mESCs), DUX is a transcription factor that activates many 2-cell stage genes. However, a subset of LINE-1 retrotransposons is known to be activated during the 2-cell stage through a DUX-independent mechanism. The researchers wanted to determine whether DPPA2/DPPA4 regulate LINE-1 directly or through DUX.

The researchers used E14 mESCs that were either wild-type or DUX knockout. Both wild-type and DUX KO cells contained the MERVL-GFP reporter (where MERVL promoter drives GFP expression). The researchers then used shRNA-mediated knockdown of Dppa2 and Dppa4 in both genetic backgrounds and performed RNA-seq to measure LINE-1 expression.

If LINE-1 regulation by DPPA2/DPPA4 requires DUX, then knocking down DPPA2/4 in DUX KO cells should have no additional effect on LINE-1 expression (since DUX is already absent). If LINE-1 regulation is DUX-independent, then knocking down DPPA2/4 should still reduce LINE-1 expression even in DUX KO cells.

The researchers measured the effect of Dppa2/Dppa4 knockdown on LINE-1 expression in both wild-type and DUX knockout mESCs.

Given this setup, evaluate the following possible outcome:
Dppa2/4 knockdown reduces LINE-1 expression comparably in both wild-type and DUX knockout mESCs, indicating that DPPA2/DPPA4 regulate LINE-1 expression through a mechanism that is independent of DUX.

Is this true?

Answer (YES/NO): YES